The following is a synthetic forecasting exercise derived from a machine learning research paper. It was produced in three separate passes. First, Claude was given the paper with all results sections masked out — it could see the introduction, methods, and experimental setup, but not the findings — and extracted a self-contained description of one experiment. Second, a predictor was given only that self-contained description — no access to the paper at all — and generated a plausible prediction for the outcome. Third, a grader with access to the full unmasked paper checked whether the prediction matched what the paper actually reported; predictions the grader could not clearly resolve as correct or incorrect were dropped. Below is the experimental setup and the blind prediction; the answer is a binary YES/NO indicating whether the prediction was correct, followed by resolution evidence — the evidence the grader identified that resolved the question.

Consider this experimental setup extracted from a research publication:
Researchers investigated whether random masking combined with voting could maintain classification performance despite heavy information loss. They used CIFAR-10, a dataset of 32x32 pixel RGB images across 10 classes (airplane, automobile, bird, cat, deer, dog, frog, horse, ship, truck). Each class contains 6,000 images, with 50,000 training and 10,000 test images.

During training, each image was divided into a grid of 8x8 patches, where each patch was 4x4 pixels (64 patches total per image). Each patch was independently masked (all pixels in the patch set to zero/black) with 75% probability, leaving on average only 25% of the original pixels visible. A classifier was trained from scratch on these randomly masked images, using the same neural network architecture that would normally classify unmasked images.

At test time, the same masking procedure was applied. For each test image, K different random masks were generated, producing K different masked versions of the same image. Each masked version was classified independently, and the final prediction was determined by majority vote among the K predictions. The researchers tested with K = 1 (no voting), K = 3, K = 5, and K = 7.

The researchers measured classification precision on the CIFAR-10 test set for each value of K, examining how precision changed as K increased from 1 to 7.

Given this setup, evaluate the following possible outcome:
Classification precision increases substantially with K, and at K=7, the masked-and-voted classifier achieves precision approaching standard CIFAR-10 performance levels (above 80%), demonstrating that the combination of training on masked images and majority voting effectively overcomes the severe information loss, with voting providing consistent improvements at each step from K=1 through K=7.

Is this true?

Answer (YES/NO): YES